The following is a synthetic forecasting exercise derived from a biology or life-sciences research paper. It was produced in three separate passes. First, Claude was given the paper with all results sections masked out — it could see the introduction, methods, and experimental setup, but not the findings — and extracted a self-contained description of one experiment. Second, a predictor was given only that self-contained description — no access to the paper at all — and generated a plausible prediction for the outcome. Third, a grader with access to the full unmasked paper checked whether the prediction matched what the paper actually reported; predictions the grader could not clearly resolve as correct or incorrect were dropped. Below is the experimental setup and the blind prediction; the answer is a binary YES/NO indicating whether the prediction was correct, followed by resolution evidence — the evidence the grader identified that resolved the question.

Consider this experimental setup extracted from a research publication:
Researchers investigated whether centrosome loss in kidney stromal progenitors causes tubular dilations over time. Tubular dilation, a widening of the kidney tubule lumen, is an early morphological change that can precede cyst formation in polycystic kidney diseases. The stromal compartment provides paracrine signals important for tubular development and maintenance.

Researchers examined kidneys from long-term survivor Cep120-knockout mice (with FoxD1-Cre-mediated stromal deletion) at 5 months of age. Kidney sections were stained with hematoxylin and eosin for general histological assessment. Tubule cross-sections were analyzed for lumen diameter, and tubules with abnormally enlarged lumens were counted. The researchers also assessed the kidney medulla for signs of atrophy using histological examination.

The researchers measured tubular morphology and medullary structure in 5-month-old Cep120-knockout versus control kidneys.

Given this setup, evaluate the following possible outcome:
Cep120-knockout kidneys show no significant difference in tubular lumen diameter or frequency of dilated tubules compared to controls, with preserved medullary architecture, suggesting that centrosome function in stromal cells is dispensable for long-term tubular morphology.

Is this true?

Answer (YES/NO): NO